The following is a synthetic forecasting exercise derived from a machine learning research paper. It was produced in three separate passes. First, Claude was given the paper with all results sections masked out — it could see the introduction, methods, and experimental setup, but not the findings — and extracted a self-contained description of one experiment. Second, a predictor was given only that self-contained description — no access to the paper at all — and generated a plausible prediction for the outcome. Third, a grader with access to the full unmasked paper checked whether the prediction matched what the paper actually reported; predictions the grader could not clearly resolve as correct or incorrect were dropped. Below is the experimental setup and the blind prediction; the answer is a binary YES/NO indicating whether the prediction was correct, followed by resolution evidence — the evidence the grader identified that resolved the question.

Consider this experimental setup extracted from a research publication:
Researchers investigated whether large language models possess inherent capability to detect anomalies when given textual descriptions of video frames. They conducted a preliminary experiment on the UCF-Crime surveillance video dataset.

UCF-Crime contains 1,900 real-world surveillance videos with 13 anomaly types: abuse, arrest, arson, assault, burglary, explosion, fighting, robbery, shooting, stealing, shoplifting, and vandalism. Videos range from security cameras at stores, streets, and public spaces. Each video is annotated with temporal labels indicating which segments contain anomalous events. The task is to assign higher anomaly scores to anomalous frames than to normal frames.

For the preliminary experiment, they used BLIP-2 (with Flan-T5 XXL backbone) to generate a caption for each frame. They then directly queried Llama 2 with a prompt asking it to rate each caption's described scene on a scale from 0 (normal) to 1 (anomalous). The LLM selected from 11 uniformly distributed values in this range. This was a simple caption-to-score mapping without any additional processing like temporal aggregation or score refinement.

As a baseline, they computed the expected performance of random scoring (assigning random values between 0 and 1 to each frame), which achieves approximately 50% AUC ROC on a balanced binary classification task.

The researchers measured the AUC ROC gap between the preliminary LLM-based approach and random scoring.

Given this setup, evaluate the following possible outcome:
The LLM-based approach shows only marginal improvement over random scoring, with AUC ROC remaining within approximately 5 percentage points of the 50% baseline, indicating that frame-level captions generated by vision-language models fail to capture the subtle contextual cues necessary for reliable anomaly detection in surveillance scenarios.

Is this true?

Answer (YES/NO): NO